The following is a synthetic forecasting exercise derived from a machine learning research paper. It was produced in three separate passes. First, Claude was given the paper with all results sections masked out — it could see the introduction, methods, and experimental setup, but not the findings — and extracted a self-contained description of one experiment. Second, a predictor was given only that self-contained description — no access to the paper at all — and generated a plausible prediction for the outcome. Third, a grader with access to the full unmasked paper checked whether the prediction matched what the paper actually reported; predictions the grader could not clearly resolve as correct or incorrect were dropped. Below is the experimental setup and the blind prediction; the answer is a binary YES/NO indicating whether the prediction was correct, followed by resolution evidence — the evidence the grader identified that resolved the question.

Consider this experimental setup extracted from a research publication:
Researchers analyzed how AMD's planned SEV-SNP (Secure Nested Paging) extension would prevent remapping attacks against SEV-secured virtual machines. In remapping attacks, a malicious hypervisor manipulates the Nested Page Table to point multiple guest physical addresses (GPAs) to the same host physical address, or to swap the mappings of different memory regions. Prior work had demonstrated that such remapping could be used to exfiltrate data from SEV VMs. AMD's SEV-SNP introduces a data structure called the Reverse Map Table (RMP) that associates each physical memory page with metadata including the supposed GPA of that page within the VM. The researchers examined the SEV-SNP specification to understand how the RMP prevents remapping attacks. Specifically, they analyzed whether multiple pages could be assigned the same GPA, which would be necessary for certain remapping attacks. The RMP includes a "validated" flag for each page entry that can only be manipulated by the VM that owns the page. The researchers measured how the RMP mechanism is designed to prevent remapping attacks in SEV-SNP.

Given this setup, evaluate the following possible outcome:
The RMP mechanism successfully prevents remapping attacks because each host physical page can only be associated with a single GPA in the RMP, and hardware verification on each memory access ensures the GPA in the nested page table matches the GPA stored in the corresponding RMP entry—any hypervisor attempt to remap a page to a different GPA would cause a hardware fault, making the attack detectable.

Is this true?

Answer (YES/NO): NO